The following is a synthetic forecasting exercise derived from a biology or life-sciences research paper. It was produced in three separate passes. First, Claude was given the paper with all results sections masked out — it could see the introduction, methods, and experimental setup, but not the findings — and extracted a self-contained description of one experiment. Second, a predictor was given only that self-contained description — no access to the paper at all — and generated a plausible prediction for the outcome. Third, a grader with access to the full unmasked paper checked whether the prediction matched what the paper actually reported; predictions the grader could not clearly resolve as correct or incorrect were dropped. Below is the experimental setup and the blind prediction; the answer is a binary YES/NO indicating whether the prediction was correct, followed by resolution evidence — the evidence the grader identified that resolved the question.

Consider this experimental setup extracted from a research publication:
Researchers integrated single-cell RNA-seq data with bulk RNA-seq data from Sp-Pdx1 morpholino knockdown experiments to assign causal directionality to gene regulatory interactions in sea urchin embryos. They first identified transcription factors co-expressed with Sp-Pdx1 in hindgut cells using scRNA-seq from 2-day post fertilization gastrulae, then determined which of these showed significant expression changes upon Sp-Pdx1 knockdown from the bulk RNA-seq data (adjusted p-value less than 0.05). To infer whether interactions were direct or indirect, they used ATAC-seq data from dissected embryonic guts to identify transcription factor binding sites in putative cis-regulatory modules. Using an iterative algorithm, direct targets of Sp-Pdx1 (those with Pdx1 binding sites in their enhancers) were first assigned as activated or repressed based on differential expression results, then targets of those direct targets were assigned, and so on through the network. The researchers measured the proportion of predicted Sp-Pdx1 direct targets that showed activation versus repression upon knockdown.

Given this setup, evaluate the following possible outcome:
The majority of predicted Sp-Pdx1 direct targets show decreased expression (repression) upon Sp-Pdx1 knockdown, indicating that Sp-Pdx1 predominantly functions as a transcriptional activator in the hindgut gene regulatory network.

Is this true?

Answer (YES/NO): YES